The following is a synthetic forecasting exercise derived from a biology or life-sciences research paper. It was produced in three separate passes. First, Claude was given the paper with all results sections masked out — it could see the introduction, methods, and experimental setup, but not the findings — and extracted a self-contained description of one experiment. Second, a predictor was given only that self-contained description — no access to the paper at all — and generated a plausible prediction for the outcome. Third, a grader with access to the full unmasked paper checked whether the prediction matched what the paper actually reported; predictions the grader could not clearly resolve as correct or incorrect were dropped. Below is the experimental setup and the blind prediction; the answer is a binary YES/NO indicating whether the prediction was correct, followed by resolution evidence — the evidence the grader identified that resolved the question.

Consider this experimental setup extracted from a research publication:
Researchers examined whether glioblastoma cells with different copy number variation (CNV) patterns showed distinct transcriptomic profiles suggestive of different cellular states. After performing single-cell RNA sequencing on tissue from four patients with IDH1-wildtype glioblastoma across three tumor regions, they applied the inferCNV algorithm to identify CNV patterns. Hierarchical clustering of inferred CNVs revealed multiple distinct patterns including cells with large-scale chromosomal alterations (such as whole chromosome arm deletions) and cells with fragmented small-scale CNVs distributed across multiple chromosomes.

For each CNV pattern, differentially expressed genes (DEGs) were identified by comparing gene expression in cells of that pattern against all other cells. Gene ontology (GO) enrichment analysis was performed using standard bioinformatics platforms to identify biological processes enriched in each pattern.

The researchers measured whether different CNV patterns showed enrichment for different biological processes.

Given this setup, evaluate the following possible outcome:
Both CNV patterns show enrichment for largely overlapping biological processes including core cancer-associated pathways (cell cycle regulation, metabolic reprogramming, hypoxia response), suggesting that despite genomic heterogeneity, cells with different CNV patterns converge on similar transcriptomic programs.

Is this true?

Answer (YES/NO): NO